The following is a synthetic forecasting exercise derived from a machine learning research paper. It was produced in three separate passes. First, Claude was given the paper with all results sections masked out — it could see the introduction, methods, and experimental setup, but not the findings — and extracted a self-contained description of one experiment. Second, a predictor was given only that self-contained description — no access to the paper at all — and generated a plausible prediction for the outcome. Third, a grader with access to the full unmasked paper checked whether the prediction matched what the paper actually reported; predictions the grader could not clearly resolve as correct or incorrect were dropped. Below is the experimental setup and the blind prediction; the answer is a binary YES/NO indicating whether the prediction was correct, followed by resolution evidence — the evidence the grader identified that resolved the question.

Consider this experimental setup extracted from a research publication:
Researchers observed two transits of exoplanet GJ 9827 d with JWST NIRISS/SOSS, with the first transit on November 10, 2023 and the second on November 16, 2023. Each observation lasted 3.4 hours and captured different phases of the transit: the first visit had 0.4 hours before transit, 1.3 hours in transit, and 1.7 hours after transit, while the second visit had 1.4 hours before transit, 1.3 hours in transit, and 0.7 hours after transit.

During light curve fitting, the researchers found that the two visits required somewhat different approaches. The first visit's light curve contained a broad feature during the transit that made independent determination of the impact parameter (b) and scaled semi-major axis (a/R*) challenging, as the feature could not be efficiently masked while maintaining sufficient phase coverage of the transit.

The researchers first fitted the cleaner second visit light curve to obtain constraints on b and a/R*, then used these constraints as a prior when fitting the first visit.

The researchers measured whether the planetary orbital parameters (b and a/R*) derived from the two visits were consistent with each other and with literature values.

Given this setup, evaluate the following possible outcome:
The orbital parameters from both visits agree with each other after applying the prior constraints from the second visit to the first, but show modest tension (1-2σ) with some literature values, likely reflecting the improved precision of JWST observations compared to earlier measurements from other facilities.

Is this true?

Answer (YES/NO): NO